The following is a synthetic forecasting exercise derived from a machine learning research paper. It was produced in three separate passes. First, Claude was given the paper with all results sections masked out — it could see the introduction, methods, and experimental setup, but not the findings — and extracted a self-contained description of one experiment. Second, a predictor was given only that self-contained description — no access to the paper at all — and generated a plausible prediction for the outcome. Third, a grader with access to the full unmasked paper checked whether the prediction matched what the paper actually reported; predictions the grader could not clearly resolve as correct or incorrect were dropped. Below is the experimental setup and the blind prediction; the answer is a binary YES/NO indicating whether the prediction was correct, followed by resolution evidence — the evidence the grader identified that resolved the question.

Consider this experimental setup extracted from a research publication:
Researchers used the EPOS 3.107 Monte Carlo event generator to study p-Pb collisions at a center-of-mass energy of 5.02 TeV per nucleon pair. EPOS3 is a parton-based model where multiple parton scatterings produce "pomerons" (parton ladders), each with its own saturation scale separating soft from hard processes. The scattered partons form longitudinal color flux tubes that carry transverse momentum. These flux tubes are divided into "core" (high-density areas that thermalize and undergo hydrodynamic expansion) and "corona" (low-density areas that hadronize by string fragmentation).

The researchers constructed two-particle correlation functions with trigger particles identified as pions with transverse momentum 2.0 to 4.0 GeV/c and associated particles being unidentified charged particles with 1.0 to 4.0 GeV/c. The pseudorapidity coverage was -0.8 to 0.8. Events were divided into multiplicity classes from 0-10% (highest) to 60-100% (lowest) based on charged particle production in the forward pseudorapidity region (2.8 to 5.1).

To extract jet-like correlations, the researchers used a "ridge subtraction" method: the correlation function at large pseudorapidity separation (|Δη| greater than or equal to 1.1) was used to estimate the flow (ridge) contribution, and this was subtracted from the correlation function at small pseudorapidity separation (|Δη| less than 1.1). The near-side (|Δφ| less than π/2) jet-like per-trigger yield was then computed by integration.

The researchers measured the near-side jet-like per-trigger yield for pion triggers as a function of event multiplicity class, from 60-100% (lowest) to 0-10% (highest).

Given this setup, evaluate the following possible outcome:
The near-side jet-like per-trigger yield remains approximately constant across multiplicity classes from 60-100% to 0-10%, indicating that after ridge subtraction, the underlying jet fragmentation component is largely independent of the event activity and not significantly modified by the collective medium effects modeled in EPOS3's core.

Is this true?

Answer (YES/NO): YES